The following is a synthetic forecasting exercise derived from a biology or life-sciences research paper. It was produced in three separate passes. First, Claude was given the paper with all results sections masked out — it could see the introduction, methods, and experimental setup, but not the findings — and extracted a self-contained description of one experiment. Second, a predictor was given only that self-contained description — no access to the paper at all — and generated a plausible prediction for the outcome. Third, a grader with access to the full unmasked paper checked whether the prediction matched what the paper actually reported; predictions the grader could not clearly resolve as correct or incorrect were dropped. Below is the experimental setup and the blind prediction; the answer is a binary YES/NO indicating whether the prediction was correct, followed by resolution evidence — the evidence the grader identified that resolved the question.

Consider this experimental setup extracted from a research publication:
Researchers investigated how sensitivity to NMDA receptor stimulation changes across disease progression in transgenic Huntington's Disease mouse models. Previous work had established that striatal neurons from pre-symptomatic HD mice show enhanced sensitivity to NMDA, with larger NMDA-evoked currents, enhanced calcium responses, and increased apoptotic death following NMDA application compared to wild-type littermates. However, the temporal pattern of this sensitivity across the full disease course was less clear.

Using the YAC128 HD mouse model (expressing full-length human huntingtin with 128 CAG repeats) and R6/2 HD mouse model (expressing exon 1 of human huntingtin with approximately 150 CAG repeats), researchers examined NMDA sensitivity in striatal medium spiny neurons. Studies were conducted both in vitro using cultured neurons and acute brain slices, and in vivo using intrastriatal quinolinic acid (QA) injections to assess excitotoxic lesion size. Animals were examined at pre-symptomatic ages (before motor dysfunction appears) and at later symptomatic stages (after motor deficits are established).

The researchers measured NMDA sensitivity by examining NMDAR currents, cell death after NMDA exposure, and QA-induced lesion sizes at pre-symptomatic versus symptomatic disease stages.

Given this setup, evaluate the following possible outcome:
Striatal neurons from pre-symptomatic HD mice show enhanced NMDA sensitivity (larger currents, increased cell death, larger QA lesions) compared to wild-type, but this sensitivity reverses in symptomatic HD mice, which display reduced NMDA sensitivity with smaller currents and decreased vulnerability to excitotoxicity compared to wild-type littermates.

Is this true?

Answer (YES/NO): YES